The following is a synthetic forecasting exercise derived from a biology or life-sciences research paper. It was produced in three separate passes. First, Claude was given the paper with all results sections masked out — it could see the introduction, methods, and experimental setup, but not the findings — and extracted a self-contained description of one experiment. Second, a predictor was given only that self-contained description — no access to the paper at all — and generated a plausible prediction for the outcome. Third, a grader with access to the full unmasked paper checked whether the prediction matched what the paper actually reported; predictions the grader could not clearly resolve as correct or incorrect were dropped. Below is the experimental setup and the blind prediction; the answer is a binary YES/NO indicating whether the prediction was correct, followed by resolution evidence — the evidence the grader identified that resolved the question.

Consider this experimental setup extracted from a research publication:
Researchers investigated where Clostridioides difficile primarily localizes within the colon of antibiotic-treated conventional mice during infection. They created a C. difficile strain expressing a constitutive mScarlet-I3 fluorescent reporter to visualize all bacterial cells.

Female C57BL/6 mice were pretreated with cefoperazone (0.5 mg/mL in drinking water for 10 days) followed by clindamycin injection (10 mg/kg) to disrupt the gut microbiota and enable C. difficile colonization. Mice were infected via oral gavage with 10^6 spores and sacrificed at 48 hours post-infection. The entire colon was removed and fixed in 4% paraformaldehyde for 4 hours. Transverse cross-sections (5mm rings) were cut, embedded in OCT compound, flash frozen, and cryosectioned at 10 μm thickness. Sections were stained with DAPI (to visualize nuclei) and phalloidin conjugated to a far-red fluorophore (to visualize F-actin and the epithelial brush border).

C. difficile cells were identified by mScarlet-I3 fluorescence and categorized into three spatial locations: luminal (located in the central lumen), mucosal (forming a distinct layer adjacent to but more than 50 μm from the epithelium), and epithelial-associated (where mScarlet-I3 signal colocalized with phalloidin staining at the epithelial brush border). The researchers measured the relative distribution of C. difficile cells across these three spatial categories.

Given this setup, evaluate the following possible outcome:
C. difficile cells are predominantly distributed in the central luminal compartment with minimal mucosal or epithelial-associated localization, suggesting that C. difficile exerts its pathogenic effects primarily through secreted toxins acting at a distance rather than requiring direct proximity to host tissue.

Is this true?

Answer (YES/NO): NO